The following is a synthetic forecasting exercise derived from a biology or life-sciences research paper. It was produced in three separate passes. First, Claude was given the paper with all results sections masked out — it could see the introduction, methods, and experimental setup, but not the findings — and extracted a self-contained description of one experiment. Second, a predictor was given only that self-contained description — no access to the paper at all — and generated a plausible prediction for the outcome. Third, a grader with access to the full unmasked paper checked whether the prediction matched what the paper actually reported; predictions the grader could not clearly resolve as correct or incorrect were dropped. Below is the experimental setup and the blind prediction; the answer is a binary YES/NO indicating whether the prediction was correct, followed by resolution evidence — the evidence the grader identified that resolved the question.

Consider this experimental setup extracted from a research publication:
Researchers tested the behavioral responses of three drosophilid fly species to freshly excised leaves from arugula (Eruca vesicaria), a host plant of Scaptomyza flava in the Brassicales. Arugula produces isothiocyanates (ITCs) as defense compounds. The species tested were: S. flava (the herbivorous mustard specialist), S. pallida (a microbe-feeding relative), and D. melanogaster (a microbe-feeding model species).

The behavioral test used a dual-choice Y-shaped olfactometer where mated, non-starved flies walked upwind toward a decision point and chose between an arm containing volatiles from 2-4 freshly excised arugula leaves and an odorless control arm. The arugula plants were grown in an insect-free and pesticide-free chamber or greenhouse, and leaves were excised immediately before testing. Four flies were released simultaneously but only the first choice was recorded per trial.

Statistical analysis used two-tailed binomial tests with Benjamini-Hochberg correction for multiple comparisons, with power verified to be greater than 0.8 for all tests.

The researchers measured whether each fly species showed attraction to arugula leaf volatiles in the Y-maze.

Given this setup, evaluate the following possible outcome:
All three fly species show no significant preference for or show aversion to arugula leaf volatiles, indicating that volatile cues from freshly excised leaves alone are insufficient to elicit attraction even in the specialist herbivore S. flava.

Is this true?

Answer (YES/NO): NO